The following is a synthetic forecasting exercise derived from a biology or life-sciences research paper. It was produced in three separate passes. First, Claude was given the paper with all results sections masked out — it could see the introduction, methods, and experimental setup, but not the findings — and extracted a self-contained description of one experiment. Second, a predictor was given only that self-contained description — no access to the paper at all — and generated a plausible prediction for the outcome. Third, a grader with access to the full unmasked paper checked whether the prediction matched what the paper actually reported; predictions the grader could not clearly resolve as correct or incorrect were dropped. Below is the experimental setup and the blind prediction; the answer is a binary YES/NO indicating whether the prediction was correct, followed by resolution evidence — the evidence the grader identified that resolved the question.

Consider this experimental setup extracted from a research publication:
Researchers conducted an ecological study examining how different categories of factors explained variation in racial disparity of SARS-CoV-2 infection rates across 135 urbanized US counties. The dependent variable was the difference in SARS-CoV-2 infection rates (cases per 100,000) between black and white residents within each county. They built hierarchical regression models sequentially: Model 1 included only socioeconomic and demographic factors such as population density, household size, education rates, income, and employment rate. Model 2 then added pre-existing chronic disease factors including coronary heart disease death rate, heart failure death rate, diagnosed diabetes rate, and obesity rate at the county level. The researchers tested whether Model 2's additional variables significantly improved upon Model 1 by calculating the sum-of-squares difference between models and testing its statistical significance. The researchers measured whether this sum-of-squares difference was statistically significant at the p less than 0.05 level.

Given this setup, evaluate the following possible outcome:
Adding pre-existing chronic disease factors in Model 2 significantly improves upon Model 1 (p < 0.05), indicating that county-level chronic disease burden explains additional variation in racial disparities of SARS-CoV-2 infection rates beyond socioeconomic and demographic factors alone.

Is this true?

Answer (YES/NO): NO